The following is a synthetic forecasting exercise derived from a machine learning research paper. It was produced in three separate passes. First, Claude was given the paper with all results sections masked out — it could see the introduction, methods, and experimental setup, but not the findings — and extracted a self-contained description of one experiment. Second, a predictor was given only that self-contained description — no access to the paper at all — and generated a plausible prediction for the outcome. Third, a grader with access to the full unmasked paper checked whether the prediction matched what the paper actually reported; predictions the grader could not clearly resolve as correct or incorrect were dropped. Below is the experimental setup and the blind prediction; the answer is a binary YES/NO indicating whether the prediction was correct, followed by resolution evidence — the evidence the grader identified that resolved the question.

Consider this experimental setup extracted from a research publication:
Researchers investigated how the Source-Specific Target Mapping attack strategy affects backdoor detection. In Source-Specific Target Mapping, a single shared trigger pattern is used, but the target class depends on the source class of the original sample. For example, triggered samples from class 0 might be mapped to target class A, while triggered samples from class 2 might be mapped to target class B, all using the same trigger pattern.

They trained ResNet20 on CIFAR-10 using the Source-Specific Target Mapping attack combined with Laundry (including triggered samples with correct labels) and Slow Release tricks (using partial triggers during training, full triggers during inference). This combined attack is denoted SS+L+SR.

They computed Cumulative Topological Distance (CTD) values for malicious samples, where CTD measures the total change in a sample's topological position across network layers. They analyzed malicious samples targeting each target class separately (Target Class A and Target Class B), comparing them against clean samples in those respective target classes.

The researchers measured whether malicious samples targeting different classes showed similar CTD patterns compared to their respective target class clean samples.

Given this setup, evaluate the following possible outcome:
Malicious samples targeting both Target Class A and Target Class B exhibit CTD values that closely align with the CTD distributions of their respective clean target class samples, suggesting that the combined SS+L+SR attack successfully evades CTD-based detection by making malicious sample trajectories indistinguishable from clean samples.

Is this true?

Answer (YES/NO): NO